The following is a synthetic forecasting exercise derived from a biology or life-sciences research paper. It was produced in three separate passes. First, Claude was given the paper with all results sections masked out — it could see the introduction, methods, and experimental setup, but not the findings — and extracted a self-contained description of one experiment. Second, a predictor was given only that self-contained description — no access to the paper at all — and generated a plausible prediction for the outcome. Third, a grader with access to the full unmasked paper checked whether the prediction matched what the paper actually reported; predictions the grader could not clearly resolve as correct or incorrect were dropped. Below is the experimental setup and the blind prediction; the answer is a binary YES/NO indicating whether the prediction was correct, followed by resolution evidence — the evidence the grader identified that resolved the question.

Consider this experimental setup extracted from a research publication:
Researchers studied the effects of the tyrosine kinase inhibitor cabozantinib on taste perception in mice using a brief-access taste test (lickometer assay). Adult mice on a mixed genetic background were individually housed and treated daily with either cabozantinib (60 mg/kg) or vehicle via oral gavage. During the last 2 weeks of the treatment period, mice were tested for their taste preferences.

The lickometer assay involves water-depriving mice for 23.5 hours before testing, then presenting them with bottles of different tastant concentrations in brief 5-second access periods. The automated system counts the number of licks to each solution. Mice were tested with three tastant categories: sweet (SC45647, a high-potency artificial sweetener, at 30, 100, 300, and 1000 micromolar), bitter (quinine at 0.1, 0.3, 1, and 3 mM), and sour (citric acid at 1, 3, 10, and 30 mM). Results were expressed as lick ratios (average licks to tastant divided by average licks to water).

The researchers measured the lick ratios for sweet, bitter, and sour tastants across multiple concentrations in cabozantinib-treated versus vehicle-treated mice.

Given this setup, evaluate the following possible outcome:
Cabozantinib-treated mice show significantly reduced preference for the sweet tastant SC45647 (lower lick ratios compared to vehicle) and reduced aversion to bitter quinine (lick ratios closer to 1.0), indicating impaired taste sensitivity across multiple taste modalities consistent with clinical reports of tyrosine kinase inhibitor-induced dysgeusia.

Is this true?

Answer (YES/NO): NO